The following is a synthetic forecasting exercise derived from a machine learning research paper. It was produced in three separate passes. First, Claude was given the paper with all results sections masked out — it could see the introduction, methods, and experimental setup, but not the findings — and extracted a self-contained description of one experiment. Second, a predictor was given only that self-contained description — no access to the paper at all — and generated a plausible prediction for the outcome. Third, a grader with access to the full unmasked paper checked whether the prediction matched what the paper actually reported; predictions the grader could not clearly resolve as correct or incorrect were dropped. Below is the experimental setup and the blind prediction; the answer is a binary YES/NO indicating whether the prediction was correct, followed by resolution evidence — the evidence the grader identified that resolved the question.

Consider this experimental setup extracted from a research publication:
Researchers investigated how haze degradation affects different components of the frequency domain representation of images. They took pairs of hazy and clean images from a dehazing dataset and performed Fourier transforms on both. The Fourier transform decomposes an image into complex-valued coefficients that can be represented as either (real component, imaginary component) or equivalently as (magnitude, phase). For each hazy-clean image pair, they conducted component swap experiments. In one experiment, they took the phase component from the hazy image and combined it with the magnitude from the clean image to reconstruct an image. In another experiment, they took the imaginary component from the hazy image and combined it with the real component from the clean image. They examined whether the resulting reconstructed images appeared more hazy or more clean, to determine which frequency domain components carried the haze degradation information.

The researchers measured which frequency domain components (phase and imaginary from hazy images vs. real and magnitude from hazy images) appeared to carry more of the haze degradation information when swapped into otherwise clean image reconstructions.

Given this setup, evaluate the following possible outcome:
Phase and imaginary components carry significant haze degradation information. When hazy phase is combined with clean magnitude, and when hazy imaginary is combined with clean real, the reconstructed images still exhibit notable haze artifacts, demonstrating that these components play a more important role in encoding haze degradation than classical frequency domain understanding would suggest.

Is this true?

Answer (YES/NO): NO